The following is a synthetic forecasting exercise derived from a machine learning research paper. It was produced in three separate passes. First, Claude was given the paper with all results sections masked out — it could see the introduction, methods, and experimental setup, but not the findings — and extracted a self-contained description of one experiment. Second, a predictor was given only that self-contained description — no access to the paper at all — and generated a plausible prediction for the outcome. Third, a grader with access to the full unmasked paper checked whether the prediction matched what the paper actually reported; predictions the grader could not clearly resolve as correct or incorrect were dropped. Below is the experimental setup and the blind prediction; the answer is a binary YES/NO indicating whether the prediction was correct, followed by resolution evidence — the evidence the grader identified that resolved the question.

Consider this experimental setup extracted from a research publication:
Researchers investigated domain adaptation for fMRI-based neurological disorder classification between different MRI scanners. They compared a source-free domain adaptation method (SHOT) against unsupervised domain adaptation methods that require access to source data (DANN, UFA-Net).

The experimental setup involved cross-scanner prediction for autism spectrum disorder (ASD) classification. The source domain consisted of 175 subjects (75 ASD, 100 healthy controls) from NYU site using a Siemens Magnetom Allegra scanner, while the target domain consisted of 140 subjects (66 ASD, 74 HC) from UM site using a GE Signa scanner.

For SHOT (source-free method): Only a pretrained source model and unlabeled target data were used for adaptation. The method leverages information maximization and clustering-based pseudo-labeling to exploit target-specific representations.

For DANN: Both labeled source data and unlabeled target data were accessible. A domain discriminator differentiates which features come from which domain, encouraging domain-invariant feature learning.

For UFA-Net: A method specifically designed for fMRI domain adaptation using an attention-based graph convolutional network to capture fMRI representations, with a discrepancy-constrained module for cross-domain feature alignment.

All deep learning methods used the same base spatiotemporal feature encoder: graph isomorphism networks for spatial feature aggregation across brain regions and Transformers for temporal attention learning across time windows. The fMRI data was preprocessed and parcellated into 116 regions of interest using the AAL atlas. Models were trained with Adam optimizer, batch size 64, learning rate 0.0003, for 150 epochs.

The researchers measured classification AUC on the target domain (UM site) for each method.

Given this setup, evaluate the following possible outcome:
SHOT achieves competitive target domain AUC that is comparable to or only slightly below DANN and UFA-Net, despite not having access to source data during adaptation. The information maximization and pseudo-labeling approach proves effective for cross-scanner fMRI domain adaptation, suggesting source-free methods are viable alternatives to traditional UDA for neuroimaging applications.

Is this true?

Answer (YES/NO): NO